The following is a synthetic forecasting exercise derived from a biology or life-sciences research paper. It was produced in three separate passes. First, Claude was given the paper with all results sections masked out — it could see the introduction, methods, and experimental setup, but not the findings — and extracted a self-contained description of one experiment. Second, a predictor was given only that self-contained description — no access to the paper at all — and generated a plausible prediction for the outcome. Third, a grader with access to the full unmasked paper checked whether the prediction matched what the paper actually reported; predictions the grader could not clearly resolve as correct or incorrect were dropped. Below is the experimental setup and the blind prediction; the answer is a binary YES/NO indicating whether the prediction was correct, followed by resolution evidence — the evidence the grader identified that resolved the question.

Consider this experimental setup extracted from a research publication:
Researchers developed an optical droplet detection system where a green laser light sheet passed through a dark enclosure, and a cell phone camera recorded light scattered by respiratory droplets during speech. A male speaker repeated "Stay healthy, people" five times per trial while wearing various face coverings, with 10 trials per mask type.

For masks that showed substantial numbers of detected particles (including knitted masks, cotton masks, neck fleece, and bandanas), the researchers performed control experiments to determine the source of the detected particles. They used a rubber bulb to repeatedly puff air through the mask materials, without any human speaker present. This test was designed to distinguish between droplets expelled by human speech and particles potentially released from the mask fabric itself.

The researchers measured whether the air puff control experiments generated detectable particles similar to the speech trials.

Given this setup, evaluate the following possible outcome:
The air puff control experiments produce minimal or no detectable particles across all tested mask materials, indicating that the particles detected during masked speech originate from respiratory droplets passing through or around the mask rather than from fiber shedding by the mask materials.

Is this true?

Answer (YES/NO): YES